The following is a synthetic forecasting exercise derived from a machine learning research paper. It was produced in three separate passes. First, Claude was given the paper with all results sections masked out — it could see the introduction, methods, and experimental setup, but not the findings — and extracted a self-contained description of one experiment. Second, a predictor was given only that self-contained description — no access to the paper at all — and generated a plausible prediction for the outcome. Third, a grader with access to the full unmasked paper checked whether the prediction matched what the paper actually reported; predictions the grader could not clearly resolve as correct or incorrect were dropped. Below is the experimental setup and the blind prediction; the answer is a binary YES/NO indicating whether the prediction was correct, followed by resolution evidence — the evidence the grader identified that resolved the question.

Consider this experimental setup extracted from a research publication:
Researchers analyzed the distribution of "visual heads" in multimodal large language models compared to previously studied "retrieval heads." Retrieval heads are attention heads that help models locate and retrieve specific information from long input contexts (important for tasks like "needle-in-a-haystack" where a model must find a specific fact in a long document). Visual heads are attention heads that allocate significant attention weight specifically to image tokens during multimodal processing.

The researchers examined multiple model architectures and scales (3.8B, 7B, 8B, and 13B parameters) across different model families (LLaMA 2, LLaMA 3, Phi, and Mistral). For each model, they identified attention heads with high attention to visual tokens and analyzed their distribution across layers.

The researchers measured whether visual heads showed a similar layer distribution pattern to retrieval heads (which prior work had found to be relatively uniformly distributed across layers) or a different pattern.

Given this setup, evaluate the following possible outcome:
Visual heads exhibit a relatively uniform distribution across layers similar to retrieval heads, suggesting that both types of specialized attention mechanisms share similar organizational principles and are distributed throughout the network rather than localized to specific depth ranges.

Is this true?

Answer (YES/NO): NO